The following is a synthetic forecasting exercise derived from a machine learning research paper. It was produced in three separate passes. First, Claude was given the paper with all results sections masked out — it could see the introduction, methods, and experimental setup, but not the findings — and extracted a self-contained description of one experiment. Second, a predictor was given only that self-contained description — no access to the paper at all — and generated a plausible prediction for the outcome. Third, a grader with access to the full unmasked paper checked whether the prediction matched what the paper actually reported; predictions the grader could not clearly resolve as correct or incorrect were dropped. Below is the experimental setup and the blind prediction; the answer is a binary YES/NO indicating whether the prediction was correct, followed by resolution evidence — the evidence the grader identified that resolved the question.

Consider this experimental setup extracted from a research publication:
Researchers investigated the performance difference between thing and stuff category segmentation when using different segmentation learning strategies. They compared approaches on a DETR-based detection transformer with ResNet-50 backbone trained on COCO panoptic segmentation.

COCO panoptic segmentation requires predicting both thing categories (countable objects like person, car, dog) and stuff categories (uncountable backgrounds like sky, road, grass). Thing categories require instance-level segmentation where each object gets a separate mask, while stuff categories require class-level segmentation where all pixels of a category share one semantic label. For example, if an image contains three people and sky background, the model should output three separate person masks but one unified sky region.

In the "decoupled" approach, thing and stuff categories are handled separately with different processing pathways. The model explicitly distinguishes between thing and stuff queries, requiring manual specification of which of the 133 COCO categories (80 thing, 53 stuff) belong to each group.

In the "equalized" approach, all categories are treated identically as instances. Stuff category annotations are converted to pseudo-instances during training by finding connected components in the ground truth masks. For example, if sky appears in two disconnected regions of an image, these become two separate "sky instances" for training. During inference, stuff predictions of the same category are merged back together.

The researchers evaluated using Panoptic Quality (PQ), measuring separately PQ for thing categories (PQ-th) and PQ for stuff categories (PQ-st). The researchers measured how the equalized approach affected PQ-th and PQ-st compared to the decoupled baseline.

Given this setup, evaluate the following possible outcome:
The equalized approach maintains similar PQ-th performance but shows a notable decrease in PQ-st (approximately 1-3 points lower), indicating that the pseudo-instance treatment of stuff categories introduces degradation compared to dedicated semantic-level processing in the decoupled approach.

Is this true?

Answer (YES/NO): NO